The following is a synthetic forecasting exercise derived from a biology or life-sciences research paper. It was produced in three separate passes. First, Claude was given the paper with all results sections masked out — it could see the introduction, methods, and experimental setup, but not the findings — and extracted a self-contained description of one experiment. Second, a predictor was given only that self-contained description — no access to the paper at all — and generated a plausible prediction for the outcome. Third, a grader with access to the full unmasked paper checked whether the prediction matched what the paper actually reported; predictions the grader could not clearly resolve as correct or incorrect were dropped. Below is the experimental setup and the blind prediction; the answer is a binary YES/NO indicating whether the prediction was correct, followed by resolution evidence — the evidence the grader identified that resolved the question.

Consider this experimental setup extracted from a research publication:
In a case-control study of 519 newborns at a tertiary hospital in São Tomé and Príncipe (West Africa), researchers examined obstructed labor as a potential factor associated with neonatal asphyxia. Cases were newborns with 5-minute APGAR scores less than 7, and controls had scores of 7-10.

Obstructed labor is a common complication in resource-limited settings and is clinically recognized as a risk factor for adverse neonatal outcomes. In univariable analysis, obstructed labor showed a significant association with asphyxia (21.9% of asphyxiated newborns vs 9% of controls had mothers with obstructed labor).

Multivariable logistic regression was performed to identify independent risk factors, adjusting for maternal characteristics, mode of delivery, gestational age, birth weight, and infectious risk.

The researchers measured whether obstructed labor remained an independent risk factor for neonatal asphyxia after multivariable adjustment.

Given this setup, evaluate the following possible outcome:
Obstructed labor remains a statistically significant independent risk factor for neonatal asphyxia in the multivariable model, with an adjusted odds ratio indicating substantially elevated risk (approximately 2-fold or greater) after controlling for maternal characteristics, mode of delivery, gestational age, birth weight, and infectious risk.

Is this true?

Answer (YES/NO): NO